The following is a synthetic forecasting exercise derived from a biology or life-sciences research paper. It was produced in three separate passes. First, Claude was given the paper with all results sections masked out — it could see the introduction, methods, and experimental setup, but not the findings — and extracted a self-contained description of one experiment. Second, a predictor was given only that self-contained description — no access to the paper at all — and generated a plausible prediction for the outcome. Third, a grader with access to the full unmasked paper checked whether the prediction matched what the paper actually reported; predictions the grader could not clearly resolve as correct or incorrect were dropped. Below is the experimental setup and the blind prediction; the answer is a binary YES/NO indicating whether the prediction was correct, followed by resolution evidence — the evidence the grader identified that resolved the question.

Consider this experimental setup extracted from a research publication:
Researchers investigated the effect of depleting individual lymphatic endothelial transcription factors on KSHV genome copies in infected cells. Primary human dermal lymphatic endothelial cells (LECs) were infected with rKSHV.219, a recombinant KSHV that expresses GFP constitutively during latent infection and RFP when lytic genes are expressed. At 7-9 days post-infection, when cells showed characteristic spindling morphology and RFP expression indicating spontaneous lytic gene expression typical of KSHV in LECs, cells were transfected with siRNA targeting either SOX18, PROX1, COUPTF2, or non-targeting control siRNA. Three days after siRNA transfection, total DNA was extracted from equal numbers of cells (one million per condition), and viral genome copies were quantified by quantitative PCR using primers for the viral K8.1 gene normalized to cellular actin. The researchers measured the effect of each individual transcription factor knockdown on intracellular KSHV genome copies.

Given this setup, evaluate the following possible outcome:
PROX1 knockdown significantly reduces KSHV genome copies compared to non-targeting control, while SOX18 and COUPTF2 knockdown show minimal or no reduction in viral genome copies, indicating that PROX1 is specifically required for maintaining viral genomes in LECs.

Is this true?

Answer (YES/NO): NO